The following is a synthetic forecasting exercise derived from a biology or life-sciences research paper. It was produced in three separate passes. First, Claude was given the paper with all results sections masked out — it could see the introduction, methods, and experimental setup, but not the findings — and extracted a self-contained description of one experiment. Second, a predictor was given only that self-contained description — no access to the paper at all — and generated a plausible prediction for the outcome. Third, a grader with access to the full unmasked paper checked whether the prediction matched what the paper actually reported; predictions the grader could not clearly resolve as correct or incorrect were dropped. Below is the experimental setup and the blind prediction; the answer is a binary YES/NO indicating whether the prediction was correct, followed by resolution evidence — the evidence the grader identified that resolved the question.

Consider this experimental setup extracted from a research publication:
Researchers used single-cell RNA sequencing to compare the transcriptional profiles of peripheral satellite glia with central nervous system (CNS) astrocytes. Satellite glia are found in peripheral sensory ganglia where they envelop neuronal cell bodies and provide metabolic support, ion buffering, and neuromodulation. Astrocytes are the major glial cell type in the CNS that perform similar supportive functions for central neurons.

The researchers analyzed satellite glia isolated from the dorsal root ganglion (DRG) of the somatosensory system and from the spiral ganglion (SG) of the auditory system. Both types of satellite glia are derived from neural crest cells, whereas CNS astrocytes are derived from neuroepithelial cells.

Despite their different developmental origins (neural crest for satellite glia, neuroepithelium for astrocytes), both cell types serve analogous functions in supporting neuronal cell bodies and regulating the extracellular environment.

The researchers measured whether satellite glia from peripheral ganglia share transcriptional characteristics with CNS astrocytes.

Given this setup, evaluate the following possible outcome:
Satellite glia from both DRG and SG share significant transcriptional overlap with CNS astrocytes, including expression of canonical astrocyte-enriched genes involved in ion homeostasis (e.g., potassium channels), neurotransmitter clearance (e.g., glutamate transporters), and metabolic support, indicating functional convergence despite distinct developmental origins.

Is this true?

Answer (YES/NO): YES